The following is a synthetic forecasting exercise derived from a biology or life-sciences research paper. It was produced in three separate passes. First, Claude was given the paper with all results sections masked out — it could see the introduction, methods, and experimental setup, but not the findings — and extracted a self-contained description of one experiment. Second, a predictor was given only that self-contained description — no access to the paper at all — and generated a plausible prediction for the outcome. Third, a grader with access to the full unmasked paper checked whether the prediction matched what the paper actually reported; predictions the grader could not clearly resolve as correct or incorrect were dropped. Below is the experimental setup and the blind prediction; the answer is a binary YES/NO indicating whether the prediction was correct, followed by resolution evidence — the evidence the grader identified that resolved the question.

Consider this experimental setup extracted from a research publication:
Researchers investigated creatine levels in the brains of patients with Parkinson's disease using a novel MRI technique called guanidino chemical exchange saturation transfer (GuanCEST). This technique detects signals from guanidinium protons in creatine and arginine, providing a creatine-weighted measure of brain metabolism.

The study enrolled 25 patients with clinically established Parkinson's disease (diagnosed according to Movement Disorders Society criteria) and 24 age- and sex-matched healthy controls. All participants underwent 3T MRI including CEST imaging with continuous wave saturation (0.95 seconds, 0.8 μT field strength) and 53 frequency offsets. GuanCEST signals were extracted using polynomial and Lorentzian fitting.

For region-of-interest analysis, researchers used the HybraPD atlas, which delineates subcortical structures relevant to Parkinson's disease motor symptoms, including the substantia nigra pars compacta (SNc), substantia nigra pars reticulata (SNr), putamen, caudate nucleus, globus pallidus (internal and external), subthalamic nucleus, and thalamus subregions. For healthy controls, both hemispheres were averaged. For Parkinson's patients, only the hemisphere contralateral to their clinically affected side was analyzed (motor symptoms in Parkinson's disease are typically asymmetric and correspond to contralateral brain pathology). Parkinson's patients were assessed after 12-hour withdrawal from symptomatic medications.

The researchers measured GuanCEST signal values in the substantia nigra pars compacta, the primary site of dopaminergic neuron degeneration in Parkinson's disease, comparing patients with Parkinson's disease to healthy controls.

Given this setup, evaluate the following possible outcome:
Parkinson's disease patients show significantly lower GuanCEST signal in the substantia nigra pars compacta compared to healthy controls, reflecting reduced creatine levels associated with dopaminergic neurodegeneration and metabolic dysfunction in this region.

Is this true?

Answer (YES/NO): NO